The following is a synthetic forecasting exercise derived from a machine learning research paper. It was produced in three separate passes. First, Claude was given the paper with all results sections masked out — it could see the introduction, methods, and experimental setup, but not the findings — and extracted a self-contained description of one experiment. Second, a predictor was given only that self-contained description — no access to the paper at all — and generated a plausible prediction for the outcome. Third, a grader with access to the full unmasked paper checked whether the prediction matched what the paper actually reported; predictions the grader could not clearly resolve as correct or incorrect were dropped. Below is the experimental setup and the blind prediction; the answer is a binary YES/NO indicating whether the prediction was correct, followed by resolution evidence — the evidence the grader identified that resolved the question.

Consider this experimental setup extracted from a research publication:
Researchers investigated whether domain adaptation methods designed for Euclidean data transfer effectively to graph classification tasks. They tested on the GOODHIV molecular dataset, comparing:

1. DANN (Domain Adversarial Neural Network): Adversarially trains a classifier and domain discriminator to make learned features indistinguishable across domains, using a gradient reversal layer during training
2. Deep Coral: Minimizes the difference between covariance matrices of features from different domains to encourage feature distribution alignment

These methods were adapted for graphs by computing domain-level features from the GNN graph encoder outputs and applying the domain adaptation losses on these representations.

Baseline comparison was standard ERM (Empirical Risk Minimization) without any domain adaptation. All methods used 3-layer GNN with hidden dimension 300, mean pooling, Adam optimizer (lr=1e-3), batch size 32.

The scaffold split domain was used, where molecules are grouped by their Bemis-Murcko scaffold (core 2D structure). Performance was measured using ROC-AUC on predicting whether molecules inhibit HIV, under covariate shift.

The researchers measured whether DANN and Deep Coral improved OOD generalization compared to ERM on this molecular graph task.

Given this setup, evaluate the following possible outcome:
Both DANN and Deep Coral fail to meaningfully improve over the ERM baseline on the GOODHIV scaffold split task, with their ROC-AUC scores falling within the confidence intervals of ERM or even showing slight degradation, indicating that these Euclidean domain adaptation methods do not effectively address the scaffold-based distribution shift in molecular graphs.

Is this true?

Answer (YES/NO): NO